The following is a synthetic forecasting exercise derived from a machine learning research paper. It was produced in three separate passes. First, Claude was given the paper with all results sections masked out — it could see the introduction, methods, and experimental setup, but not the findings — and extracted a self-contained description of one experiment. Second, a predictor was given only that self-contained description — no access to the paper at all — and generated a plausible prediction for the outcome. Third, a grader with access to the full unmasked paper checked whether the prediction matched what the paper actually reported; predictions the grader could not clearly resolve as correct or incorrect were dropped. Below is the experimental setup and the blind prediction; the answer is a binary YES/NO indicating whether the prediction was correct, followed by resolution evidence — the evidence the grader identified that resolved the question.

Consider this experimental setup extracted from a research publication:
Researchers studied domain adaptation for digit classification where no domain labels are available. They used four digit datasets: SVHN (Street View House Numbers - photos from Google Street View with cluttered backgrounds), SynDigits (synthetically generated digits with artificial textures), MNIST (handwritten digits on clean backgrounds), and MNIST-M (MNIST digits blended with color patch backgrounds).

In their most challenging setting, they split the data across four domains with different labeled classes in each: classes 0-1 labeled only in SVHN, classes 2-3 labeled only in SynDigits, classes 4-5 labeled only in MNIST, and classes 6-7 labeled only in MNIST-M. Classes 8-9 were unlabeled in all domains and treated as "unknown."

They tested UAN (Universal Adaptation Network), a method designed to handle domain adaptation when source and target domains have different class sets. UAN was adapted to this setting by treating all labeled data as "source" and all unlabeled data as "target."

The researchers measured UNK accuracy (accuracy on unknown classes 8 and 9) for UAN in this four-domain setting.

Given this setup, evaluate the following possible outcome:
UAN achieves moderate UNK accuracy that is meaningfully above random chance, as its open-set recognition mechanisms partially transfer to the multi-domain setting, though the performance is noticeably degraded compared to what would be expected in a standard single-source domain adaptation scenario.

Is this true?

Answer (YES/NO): NO